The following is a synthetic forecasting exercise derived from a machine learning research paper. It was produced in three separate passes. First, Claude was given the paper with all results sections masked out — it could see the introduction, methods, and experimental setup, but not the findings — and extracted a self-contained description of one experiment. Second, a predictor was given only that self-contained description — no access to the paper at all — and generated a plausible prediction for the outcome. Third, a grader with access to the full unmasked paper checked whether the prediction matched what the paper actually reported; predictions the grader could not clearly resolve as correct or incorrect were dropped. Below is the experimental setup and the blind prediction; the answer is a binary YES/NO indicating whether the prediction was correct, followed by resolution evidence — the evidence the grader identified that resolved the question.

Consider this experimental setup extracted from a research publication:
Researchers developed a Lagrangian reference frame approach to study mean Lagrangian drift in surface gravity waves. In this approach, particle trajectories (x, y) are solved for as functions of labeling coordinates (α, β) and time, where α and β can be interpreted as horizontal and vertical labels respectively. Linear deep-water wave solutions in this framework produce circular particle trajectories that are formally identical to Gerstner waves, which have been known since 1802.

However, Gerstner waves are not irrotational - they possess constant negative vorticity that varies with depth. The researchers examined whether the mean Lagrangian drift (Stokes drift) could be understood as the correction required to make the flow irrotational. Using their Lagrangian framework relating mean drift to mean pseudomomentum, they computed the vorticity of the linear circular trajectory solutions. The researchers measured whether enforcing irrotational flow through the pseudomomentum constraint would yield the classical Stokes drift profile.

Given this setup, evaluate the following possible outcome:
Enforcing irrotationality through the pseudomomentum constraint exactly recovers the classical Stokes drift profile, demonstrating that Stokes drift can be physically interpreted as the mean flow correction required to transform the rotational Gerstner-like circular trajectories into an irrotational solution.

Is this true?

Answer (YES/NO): YES